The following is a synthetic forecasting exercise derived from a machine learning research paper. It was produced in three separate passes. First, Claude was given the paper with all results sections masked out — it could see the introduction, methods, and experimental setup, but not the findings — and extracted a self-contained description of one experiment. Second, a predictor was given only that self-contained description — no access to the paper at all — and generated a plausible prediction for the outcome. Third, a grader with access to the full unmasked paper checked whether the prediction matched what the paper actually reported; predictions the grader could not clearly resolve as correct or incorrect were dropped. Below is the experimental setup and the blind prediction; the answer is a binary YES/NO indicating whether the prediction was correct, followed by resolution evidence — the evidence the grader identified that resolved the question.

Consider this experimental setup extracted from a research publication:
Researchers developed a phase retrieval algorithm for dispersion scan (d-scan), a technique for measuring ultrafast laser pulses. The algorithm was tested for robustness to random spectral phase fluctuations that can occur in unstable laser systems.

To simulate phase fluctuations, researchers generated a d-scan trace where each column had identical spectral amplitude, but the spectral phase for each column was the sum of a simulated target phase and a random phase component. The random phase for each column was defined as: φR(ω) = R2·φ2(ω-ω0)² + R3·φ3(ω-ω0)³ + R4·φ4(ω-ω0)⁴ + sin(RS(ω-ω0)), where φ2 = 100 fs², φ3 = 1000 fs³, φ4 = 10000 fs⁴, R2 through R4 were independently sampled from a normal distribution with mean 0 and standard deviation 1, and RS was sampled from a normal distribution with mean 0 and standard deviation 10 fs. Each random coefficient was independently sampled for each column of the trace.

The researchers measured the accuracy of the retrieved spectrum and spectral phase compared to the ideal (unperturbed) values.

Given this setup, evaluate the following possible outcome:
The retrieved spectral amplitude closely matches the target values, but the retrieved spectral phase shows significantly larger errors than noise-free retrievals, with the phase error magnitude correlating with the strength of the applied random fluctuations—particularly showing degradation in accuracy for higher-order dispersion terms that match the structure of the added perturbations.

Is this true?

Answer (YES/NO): NO